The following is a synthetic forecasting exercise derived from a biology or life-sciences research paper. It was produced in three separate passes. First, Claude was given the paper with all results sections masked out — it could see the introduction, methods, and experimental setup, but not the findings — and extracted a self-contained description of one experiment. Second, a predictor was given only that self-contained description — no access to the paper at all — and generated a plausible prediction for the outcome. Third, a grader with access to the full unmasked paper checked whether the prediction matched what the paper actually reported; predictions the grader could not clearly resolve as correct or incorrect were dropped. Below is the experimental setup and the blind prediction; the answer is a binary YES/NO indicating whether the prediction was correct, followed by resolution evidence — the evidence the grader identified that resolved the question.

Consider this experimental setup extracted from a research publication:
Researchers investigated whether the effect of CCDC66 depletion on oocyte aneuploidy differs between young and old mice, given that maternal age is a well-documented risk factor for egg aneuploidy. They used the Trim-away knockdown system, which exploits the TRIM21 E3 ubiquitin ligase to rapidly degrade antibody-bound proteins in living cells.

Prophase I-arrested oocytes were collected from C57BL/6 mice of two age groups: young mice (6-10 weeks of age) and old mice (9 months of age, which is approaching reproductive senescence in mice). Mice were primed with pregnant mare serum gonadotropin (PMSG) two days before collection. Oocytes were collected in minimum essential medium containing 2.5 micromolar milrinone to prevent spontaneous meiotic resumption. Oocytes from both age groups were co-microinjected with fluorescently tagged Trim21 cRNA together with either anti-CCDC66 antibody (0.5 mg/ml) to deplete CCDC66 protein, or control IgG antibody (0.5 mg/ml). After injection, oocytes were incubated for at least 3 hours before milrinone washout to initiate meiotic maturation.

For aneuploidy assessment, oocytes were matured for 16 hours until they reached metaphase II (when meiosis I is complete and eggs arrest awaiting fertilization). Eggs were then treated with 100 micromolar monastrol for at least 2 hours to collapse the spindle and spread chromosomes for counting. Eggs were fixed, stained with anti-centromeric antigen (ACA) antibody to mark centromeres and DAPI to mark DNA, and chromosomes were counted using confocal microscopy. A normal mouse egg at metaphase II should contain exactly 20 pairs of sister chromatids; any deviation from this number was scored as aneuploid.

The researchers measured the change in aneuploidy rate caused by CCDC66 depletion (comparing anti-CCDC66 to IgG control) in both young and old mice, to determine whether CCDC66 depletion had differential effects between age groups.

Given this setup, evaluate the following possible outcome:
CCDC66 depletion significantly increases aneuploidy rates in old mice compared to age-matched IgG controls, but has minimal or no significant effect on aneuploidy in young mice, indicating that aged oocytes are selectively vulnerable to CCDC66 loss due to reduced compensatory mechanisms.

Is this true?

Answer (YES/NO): NO